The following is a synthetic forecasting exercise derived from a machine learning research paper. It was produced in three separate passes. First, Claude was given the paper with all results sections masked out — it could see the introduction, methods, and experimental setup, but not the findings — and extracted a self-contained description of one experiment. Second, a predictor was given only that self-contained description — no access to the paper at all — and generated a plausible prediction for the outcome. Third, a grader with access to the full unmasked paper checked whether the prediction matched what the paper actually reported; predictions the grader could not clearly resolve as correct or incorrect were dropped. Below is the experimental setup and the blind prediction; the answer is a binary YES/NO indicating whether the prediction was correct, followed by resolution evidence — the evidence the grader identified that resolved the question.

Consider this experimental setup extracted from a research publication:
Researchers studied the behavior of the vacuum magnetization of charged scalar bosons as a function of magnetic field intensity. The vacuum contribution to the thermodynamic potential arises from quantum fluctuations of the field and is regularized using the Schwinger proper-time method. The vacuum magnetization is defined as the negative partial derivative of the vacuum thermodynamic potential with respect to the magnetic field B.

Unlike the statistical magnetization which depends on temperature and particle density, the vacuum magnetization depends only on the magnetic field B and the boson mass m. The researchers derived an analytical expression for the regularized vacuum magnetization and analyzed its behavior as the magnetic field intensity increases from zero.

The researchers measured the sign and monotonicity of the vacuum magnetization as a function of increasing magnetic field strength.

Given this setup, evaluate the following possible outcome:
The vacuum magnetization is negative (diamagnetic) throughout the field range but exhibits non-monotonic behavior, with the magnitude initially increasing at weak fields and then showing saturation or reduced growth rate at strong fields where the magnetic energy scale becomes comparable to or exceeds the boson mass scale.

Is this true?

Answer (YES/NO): NO